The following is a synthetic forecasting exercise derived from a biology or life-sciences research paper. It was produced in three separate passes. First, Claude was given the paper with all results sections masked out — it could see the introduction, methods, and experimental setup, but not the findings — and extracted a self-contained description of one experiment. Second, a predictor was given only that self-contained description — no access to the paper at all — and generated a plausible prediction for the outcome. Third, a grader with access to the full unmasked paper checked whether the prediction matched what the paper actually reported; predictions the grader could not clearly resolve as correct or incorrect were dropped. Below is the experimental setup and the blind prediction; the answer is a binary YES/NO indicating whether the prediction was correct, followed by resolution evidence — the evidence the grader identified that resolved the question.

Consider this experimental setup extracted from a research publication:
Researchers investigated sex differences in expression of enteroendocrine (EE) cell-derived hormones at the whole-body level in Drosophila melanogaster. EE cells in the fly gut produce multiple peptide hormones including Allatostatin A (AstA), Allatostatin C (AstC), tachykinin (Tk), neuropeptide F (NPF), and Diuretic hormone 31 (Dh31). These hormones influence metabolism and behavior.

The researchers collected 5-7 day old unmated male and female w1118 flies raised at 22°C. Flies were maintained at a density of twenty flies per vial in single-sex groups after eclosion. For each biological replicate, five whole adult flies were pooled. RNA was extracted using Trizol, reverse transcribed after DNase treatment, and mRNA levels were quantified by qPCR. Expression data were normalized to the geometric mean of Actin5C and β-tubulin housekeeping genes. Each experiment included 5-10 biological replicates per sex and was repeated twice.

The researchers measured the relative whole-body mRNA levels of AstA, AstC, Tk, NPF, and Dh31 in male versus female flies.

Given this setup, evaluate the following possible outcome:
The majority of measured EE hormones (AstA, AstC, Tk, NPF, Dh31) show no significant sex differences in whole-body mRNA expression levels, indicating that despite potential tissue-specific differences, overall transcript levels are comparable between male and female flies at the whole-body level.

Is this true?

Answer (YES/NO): NO